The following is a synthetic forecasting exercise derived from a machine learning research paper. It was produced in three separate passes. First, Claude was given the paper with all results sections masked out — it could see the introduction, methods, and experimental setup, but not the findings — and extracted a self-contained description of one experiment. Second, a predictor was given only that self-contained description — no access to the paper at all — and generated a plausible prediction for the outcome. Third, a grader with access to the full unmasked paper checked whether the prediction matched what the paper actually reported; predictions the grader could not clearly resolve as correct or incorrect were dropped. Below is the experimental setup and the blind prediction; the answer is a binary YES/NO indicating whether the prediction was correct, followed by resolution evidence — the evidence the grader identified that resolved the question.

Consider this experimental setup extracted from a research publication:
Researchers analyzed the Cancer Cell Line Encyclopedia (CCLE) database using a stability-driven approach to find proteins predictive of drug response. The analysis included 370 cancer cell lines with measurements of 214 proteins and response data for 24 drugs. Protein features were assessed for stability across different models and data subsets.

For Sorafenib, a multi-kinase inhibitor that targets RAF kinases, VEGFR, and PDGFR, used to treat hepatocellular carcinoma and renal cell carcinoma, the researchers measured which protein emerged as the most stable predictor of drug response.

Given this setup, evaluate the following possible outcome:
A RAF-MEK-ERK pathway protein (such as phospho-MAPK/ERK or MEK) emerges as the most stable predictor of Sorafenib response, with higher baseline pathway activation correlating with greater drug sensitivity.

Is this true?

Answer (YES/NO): NO